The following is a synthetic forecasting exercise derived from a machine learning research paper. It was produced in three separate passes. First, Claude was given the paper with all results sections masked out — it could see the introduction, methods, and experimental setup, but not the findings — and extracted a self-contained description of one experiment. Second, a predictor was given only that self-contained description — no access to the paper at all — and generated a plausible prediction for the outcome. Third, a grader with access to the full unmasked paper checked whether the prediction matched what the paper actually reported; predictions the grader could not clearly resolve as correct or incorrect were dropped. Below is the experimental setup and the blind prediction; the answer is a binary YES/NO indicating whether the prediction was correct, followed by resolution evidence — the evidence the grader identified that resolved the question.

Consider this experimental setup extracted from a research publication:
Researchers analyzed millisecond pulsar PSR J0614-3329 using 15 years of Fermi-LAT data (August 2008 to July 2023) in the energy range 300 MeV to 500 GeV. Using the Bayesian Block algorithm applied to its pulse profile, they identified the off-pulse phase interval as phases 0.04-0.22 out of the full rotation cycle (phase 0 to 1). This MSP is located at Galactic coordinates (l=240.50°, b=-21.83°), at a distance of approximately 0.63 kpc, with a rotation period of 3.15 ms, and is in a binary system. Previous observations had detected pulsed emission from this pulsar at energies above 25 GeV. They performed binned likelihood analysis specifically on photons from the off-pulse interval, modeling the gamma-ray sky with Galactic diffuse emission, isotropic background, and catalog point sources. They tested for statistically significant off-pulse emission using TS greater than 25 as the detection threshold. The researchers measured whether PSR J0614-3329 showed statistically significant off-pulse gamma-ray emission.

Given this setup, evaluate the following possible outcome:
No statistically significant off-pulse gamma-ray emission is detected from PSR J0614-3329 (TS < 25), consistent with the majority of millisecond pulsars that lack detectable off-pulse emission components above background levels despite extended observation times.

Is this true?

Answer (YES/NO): NO